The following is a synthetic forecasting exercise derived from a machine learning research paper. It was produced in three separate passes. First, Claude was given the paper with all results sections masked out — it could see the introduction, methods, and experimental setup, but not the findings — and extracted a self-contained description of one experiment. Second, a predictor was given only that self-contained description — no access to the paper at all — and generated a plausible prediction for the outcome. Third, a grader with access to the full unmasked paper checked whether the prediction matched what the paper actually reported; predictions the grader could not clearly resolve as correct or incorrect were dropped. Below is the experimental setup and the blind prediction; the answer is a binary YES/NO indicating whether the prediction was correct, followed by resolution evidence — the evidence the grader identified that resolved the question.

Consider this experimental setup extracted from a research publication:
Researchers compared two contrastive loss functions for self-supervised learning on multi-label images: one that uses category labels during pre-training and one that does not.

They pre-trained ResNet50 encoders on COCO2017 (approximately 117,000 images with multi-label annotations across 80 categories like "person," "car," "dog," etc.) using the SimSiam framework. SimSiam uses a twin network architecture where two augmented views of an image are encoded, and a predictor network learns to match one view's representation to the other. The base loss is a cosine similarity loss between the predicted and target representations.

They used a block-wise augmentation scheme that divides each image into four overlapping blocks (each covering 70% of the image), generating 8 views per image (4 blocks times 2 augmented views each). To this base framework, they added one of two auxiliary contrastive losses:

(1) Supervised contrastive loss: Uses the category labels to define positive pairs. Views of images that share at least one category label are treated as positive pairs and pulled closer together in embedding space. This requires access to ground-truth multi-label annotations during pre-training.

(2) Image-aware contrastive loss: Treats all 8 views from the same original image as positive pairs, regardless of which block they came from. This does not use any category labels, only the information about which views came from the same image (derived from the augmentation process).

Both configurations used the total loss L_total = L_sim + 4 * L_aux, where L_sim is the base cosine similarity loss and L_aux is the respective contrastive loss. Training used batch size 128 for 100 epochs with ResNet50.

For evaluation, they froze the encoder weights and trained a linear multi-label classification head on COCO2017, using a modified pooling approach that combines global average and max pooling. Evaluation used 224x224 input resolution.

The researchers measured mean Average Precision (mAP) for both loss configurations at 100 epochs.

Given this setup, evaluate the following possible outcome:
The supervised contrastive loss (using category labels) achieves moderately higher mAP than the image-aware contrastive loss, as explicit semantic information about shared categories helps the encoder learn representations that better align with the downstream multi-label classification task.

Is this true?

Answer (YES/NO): YES